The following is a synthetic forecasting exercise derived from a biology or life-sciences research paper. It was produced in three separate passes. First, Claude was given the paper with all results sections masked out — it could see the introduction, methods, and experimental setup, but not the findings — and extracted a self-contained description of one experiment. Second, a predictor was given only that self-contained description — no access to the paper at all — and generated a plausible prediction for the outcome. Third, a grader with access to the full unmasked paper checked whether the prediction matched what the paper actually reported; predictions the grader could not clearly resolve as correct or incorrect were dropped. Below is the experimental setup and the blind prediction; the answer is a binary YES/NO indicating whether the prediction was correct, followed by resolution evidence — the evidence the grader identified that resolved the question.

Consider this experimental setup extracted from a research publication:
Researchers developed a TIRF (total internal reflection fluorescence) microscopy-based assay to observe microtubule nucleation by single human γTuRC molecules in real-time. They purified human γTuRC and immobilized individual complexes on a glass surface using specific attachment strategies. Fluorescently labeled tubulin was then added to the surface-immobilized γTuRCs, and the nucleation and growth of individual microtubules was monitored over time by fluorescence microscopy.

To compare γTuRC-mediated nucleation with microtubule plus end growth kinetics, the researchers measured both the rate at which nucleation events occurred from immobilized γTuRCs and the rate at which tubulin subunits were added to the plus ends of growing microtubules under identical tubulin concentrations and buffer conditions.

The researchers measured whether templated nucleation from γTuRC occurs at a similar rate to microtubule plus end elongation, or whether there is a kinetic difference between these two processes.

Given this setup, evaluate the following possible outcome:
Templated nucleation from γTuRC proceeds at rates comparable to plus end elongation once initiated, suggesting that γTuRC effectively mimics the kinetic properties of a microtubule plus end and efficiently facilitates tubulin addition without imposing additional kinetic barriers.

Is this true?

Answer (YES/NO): NO